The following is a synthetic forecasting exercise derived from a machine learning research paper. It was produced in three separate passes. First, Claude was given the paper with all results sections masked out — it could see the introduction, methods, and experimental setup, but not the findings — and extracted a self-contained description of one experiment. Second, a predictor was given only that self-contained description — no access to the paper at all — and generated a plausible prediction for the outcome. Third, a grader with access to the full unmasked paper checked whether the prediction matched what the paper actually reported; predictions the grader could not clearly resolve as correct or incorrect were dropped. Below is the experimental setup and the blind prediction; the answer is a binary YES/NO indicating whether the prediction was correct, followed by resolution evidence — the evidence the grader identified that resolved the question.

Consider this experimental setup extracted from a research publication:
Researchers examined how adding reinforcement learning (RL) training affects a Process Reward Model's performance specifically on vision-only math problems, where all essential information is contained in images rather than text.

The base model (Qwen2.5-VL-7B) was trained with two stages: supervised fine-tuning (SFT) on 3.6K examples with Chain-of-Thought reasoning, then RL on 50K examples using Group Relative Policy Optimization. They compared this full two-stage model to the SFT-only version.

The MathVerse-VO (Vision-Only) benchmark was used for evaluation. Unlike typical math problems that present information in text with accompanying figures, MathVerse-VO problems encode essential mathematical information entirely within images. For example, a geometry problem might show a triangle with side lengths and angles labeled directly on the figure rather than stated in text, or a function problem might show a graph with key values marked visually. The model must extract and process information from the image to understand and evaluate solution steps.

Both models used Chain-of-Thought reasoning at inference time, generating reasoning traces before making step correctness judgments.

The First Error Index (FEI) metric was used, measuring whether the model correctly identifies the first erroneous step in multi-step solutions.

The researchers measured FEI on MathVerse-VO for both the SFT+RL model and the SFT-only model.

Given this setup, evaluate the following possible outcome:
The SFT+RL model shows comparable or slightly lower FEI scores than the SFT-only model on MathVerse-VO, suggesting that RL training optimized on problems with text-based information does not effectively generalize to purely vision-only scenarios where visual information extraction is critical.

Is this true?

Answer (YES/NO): YES